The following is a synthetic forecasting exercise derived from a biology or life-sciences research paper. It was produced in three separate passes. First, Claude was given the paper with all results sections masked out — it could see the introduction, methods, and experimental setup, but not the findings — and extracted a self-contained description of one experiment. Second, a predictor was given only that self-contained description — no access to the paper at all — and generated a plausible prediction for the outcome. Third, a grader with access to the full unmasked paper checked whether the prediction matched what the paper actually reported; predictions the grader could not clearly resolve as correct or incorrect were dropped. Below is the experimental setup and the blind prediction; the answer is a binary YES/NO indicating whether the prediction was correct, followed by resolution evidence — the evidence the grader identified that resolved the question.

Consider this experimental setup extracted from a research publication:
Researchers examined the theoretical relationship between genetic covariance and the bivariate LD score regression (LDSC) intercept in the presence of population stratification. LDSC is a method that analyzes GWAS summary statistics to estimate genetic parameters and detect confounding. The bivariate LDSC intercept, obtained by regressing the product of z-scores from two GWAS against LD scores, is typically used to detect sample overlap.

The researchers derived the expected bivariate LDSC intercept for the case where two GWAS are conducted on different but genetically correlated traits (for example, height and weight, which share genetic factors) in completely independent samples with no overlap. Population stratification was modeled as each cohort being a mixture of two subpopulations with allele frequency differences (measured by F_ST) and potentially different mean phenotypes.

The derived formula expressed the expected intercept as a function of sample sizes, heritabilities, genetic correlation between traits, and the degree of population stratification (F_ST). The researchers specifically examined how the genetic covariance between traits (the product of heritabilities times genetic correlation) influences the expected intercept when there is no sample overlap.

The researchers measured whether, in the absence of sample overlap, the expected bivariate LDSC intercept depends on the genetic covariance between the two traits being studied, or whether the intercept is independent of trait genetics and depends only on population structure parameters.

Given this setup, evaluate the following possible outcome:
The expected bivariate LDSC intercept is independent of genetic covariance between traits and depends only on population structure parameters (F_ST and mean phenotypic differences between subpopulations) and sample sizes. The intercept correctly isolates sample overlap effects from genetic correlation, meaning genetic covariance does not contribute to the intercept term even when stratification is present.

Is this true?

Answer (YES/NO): NO